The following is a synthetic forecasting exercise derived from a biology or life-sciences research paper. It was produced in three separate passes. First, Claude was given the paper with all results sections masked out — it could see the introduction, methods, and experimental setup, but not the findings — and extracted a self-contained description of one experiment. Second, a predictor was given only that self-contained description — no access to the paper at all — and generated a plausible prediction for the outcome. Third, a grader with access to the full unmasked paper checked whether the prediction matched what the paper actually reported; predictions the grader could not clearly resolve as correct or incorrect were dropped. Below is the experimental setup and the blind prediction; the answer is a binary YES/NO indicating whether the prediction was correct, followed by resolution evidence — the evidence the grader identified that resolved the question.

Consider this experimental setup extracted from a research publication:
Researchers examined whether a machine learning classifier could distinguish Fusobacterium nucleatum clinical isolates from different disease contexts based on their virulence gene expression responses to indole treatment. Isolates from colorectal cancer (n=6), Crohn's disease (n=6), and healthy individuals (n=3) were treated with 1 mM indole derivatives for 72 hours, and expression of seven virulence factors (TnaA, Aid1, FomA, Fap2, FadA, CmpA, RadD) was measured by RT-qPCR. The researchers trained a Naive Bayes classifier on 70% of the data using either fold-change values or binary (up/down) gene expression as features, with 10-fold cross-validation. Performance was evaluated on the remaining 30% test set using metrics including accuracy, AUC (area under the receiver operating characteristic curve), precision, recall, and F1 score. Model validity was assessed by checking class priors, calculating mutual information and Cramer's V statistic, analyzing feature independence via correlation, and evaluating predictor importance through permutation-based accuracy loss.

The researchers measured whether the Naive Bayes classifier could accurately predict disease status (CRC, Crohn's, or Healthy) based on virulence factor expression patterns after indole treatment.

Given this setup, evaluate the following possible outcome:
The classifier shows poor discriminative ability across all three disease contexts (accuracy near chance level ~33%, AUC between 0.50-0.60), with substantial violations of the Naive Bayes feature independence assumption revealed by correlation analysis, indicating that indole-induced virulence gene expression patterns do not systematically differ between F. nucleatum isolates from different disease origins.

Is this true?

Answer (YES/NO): NO